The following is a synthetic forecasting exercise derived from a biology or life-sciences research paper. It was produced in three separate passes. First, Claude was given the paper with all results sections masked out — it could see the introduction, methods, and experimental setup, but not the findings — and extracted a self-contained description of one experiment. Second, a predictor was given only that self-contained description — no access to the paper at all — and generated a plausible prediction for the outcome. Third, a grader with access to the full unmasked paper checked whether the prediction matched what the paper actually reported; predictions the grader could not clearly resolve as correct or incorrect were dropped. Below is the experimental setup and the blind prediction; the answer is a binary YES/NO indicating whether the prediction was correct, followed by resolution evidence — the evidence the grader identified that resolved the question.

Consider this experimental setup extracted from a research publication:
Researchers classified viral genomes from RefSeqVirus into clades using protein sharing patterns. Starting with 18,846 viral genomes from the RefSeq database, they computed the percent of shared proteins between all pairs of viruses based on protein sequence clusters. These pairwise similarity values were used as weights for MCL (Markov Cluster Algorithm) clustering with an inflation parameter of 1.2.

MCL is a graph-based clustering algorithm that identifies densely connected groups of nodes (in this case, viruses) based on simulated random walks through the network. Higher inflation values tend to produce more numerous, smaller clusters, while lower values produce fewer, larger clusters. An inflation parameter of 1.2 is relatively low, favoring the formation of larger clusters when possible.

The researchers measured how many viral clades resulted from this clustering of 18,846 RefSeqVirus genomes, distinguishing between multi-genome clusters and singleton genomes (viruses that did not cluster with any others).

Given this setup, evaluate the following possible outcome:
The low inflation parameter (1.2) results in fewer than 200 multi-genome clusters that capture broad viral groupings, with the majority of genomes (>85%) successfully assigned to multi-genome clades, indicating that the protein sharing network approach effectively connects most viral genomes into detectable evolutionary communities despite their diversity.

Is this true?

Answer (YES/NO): NO